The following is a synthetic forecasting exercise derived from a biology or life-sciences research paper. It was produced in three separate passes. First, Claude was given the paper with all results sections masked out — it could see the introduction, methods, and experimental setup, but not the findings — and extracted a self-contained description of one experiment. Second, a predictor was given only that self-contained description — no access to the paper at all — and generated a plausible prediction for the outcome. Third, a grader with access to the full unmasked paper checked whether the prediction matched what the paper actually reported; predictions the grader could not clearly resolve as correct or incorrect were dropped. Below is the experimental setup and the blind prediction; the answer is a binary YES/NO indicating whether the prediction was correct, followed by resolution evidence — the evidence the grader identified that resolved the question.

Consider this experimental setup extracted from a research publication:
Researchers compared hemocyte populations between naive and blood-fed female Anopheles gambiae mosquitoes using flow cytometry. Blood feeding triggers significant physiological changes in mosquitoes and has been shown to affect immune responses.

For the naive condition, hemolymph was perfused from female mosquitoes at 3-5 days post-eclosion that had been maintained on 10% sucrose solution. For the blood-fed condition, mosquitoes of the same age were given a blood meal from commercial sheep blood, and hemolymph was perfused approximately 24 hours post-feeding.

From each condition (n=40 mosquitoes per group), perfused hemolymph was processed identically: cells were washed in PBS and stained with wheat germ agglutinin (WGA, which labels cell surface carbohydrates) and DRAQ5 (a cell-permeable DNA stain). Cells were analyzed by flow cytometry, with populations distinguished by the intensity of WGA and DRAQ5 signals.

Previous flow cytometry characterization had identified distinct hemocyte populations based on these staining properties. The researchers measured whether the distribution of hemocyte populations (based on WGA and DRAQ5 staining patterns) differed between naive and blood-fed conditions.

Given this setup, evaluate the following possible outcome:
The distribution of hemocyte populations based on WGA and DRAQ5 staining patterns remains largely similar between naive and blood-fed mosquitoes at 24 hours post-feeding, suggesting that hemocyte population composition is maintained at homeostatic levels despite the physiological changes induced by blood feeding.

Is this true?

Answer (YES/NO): YES